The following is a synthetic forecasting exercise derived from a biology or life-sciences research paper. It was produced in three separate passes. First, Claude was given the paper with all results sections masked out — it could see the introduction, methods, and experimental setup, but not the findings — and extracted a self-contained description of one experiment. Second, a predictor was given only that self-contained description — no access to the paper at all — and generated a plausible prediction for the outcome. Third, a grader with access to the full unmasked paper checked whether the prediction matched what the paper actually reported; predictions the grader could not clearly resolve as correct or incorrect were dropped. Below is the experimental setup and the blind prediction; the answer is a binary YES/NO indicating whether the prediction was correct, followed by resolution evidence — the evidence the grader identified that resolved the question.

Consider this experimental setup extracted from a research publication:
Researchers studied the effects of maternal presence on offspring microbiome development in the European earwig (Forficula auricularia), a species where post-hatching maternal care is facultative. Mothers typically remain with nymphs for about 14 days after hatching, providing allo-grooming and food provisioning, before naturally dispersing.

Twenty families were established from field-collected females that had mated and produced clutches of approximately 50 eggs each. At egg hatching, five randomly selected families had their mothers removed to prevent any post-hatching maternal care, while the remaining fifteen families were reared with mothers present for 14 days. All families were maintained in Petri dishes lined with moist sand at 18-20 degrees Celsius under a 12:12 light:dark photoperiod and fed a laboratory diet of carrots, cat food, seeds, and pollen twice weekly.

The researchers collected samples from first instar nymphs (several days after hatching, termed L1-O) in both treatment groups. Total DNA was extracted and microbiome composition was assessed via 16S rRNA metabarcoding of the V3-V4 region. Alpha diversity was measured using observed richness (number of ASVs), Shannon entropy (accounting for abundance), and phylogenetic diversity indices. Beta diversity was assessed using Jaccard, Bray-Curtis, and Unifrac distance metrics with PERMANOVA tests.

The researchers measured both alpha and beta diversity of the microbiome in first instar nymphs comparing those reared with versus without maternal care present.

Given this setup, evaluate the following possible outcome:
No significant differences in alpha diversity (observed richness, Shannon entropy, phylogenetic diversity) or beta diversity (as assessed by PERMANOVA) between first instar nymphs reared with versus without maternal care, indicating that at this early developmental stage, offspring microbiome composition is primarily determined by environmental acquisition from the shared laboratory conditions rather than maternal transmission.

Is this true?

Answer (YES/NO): NO